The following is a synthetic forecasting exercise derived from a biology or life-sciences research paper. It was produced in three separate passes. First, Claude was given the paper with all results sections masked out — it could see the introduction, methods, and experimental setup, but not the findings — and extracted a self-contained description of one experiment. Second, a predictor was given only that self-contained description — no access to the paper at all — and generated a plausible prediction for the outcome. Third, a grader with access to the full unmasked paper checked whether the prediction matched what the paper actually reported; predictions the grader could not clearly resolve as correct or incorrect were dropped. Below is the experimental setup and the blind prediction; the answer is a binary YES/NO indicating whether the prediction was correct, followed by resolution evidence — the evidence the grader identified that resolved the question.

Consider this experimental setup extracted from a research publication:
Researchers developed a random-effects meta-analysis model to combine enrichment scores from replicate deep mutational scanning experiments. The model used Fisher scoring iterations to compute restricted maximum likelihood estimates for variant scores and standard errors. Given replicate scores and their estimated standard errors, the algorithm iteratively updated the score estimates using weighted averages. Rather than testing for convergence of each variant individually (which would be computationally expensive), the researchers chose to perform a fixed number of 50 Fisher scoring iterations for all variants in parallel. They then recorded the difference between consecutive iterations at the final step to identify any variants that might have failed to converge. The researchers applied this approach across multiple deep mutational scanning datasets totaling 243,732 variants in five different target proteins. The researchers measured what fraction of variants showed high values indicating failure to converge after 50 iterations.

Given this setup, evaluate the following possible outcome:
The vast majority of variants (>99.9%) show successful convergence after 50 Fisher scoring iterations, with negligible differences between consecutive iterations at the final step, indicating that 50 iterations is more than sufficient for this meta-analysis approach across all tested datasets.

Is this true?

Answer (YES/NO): YES